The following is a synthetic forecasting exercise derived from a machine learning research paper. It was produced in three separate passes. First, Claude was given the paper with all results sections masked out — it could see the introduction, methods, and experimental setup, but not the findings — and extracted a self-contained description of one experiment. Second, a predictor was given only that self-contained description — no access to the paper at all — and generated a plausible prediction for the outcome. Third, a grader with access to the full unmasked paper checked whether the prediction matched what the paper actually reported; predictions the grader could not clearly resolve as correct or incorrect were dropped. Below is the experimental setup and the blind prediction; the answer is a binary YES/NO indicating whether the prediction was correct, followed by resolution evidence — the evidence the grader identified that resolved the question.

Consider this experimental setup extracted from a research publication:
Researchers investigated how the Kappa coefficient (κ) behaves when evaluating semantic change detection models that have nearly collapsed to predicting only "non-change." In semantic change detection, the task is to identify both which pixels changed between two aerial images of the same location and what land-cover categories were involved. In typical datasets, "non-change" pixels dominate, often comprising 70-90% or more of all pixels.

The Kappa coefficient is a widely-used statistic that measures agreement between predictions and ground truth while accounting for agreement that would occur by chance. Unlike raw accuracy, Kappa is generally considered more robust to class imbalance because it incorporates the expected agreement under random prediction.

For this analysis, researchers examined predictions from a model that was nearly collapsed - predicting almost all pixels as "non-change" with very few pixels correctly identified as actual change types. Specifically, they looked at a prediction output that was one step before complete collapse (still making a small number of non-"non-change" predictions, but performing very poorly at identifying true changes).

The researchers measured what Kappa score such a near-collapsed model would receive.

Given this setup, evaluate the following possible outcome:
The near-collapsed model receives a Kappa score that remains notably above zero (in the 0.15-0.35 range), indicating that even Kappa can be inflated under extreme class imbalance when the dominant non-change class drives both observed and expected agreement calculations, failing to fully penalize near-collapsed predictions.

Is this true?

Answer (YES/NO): YES